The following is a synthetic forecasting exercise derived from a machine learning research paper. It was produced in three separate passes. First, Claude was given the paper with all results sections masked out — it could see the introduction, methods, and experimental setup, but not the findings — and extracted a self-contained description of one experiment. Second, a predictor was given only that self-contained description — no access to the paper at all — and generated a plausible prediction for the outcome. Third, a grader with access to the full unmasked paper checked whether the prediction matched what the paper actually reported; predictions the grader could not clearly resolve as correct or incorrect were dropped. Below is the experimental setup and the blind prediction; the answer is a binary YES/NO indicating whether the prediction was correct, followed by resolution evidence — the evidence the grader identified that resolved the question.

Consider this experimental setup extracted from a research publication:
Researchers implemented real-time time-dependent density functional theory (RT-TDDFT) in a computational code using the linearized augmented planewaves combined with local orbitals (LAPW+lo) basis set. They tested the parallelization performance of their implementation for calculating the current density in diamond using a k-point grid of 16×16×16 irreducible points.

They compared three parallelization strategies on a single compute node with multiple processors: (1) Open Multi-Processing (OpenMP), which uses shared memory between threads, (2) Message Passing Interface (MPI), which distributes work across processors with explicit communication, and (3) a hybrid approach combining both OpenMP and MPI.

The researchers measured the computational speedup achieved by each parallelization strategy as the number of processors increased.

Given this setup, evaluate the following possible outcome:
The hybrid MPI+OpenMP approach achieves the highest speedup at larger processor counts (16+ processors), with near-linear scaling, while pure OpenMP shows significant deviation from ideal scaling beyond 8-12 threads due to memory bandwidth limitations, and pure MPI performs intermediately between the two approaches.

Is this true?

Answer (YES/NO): NO